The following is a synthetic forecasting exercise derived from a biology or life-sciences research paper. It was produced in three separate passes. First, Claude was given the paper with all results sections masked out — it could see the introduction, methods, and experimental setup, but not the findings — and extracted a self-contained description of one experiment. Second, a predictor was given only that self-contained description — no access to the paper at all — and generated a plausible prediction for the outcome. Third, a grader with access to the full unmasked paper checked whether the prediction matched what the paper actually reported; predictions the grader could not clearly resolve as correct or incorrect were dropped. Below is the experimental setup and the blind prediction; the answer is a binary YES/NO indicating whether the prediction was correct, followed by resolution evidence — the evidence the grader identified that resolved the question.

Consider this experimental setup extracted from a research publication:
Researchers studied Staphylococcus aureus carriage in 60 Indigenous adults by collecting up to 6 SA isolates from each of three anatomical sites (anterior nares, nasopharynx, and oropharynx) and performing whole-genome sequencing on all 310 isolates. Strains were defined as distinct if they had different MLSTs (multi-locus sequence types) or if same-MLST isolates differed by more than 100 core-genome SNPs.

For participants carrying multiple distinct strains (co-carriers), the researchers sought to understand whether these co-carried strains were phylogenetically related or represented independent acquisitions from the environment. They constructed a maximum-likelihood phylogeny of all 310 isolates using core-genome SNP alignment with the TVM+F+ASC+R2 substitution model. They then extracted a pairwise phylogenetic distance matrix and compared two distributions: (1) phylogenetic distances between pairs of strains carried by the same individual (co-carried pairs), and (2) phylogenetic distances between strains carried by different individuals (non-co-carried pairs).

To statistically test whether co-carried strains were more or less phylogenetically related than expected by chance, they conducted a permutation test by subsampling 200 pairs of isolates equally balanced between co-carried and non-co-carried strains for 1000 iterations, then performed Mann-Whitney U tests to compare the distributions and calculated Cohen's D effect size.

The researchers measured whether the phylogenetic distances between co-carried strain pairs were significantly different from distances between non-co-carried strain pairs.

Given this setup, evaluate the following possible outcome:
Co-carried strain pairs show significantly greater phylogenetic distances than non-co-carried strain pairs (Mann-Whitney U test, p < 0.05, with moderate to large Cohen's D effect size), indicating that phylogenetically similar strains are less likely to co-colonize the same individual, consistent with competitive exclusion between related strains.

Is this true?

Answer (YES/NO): NO